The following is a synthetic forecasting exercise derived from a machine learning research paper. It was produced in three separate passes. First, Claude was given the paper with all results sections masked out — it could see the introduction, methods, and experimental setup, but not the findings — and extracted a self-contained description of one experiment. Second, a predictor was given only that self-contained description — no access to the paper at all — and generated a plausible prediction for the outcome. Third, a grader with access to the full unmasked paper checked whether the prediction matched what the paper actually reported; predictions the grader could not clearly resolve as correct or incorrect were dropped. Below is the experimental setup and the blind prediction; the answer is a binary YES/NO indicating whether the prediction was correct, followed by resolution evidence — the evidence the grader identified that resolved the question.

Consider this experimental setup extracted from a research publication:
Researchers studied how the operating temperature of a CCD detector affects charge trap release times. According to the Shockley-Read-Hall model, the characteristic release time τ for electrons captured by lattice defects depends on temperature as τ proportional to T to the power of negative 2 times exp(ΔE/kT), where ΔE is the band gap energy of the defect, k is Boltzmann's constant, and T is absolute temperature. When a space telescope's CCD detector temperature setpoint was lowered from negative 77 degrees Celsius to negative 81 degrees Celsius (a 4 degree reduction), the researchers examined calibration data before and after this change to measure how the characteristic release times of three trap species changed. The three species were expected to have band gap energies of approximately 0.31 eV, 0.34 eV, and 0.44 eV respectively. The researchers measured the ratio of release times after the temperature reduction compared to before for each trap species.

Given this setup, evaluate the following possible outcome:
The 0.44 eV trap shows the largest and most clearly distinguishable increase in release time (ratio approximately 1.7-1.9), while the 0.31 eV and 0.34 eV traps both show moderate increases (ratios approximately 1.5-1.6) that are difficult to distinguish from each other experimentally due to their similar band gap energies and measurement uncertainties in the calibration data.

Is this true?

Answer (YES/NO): NO